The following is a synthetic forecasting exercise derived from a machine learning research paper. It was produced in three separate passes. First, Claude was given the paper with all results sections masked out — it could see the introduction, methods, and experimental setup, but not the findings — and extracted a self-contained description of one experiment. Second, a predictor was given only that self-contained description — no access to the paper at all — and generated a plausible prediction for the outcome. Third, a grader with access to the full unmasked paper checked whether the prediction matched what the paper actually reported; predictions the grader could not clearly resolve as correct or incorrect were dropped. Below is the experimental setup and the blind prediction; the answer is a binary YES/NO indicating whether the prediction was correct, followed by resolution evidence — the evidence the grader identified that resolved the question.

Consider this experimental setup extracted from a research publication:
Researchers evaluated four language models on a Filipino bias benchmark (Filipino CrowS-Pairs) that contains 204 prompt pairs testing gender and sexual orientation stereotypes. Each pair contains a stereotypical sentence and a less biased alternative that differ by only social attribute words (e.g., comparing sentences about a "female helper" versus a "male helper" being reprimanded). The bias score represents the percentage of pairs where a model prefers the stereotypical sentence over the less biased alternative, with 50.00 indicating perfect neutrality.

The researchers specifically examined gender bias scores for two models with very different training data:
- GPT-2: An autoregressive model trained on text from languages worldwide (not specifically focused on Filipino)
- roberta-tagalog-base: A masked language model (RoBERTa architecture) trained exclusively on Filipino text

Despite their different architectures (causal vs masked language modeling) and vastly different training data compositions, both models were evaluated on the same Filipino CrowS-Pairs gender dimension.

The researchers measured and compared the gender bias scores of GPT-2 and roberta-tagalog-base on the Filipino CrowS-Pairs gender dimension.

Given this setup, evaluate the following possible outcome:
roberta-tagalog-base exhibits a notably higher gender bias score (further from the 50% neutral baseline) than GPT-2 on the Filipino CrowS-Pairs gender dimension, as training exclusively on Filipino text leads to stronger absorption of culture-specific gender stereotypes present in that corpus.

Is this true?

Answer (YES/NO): NO